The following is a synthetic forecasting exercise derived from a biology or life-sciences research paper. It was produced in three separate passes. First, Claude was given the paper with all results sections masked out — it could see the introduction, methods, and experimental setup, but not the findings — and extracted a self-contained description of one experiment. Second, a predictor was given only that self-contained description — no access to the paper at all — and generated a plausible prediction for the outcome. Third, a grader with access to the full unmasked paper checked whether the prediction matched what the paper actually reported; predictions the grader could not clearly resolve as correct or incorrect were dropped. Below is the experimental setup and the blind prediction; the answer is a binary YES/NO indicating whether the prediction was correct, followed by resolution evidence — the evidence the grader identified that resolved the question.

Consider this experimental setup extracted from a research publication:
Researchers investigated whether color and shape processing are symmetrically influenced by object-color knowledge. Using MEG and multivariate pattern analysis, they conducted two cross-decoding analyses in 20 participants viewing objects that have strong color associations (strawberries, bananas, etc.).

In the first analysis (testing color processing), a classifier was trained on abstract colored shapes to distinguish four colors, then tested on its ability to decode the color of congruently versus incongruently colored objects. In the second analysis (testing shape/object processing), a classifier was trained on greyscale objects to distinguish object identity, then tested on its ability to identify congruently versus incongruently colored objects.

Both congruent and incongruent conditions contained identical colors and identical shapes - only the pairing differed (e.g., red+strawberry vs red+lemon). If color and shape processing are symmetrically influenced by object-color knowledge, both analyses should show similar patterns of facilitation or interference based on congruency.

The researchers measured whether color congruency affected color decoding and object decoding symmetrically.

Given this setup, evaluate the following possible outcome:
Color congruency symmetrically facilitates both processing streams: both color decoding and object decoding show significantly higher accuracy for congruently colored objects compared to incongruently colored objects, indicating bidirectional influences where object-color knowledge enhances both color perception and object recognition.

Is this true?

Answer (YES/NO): NO